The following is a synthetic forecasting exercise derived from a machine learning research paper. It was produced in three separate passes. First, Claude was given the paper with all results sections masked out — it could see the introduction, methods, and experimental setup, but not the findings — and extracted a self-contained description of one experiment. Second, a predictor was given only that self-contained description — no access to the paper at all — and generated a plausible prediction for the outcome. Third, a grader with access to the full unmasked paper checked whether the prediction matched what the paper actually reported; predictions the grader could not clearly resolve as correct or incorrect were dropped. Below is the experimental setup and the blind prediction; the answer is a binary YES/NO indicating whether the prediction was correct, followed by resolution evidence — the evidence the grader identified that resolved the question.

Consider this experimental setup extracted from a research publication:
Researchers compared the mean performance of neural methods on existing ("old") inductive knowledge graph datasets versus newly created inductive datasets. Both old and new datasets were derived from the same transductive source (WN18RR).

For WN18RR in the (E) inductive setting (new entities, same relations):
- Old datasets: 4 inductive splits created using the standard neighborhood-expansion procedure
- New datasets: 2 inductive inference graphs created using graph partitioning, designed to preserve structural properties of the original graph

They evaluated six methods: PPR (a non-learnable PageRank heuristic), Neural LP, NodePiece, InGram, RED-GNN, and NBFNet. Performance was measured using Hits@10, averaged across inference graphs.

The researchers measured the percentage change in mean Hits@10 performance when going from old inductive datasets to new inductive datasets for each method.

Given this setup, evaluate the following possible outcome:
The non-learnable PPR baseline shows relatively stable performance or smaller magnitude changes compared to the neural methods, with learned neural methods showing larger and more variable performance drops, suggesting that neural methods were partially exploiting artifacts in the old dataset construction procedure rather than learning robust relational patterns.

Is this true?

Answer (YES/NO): NO